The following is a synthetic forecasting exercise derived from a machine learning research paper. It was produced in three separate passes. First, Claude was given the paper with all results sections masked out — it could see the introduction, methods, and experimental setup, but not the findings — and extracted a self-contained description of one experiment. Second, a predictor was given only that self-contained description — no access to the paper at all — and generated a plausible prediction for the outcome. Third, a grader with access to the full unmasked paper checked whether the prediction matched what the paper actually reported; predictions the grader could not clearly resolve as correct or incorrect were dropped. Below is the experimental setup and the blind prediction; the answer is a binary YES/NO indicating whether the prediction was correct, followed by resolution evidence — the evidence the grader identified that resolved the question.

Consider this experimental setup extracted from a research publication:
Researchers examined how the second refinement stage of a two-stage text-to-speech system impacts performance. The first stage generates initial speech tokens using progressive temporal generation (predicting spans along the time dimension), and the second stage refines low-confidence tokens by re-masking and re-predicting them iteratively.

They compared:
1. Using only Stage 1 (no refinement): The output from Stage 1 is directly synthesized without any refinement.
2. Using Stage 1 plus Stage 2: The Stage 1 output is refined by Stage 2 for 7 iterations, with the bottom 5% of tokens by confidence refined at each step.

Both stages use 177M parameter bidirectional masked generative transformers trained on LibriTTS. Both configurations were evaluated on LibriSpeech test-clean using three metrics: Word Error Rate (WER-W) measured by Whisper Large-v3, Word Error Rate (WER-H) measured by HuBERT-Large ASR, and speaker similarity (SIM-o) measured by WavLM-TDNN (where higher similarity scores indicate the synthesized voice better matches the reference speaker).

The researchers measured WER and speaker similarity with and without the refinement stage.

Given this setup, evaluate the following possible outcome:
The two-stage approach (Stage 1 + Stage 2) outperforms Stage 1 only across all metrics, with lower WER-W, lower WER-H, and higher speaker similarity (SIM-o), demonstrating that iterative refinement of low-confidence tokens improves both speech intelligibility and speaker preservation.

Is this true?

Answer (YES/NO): YES